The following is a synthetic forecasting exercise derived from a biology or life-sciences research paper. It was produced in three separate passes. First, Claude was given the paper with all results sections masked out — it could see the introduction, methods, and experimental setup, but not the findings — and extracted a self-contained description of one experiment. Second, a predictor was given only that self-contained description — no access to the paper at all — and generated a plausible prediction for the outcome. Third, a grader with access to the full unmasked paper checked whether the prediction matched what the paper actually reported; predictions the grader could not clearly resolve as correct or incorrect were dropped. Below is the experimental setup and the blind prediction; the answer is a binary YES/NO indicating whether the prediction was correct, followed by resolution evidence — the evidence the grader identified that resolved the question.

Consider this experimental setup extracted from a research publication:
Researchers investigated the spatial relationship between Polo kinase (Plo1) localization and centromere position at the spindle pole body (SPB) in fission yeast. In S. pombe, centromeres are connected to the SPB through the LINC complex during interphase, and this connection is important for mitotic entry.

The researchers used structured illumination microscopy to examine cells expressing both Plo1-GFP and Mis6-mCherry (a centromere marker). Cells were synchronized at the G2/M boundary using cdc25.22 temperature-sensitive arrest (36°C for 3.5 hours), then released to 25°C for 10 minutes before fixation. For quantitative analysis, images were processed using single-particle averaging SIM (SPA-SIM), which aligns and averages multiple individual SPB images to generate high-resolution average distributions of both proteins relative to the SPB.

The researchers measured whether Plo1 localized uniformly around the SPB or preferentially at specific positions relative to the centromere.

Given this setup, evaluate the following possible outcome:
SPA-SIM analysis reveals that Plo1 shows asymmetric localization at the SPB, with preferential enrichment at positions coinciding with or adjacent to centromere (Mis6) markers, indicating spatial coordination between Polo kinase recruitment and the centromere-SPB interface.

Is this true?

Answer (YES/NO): YES